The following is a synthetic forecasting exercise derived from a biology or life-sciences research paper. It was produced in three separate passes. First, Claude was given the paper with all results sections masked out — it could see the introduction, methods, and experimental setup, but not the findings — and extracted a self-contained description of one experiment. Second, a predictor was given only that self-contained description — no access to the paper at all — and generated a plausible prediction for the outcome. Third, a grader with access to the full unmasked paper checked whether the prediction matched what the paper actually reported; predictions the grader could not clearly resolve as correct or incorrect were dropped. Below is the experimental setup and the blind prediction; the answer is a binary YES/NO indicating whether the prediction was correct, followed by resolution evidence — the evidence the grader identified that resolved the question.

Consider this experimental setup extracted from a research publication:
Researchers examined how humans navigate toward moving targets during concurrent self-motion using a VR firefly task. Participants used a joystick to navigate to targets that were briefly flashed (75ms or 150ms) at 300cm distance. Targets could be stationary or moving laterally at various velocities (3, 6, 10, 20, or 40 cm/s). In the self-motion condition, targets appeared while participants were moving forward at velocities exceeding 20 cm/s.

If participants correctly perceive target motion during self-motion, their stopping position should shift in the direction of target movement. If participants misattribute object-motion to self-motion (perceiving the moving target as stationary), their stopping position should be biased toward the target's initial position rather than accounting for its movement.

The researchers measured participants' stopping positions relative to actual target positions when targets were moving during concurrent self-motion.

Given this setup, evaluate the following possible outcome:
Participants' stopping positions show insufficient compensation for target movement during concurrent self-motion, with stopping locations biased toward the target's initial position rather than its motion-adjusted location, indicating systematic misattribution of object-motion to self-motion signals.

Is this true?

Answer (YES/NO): YES